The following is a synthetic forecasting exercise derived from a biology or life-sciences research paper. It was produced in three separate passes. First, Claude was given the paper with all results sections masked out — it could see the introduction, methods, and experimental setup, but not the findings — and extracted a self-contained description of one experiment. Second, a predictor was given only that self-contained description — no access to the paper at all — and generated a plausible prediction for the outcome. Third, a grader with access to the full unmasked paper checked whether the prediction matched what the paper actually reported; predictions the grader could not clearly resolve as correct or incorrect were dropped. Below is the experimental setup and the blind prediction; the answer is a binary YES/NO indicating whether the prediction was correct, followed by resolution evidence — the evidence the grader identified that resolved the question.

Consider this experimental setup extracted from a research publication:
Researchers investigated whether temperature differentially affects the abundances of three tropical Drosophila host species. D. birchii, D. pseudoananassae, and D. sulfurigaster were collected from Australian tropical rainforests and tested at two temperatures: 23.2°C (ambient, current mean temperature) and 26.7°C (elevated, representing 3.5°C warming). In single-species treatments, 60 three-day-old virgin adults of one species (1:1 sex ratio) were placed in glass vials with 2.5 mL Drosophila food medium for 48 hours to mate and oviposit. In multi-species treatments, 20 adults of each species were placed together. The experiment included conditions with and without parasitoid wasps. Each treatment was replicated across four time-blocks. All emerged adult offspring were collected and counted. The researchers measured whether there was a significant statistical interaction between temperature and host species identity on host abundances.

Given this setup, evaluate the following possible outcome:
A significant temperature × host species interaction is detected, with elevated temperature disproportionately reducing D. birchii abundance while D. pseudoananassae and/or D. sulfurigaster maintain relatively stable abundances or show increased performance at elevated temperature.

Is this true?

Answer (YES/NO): YES